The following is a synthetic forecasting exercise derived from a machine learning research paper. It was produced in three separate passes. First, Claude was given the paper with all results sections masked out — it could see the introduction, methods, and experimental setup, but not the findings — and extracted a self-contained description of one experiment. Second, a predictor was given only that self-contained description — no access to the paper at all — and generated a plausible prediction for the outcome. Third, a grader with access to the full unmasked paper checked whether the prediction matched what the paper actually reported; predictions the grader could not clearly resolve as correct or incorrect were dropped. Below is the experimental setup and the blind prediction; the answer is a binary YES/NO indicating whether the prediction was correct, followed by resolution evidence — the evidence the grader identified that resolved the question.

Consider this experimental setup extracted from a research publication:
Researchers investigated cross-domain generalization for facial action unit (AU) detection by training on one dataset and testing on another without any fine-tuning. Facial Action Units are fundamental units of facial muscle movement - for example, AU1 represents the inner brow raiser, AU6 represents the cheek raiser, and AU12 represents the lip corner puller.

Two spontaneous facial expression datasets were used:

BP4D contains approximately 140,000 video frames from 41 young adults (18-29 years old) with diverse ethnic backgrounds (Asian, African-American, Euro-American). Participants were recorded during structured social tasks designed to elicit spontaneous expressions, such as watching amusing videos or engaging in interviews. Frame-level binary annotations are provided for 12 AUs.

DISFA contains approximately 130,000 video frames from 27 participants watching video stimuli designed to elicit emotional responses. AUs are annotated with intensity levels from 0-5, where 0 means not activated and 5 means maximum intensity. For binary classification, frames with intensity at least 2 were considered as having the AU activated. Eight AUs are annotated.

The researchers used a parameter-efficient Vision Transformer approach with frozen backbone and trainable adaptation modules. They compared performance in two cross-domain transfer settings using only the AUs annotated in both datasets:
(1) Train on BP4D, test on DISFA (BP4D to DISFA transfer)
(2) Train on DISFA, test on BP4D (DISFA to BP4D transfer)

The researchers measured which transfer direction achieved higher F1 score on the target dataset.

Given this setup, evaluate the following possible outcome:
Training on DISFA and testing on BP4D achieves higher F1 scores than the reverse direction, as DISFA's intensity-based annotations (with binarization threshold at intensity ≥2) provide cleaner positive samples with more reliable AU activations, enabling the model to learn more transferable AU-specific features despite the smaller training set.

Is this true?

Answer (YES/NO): YES